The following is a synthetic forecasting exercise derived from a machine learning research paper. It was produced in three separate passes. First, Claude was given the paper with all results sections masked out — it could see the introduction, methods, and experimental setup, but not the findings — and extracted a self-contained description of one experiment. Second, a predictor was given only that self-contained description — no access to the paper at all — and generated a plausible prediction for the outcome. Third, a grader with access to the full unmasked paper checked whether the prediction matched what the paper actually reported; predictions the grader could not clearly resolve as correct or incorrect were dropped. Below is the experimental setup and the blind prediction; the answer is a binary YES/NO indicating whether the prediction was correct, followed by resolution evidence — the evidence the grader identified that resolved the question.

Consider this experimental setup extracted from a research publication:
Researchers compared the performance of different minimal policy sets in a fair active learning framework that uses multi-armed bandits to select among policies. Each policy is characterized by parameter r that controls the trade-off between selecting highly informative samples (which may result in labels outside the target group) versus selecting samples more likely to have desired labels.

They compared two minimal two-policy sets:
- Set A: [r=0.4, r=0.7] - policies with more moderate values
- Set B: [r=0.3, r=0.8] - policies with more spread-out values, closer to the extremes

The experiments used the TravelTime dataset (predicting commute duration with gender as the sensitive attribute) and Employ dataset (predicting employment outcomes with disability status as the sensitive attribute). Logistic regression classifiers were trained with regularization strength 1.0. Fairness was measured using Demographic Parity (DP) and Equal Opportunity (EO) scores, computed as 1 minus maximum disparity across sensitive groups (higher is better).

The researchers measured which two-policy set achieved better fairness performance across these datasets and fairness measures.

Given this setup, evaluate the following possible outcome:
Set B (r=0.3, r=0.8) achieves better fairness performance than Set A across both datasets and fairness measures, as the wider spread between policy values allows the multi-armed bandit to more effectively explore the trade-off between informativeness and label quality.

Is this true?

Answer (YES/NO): NO